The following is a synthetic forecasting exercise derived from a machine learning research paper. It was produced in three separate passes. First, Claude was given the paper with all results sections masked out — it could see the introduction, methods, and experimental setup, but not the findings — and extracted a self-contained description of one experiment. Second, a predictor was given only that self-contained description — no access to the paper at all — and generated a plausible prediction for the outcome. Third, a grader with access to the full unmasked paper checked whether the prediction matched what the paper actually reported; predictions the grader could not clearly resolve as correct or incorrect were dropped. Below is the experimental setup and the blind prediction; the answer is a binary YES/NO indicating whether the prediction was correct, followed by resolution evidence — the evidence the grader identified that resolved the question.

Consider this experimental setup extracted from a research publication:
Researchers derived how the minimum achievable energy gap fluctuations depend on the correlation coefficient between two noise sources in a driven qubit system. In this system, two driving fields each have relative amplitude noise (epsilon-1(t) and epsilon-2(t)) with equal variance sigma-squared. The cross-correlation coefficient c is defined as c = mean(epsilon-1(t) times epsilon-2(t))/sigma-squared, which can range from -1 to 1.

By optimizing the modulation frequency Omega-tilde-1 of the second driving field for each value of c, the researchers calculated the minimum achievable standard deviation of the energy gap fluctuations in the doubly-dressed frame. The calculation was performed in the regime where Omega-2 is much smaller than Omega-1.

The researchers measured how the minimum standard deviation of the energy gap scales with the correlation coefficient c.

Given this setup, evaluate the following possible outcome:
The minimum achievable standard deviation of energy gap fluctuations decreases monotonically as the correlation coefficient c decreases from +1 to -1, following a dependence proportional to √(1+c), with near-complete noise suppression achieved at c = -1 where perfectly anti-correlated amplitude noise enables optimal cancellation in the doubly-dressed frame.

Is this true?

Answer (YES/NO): NO